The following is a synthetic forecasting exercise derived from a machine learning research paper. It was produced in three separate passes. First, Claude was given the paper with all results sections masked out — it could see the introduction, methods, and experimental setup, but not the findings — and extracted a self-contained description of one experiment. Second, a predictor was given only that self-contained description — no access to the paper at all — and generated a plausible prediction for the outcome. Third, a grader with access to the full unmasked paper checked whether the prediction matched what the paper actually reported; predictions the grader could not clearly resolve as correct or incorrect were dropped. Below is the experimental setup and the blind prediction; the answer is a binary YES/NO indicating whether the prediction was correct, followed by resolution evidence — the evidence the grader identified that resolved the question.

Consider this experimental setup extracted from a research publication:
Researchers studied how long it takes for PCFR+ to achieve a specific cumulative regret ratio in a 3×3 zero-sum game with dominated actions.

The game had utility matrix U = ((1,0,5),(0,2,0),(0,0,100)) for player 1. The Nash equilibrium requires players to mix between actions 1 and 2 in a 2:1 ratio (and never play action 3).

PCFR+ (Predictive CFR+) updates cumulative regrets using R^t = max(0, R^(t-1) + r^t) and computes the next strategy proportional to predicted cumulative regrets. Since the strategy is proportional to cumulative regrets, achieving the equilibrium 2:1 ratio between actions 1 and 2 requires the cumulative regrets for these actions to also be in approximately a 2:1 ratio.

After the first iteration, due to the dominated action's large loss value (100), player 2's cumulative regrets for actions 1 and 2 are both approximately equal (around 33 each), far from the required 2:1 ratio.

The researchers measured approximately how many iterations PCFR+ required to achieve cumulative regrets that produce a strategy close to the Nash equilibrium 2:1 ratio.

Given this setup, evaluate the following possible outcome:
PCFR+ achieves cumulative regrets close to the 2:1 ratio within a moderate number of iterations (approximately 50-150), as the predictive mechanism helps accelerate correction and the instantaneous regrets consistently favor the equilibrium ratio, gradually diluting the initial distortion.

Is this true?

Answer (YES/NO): NO